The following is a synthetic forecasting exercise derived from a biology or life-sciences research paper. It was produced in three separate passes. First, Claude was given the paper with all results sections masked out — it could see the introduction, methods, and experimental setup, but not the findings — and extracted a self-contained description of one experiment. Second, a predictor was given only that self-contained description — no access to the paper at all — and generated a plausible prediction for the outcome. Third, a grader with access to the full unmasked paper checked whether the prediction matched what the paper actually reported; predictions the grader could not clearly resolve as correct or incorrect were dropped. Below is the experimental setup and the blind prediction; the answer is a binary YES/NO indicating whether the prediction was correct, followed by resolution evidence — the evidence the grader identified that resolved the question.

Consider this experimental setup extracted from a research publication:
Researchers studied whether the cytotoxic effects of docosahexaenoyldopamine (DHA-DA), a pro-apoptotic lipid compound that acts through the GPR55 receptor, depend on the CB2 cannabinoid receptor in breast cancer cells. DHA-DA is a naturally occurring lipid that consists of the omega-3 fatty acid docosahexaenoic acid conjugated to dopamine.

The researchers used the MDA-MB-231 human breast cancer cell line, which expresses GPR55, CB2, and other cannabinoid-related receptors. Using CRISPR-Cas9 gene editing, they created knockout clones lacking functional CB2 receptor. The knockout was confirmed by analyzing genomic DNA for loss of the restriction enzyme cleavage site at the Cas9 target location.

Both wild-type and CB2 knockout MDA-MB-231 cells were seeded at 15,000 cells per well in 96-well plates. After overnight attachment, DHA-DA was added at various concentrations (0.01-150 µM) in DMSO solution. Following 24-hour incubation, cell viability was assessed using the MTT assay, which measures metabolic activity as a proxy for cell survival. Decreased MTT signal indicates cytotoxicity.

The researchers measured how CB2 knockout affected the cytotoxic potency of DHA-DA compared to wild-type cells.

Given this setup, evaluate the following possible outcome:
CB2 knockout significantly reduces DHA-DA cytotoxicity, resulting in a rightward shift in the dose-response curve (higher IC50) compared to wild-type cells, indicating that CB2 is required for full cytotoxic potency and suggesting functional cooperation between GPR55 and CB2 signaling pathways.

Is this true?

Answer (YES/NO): NO